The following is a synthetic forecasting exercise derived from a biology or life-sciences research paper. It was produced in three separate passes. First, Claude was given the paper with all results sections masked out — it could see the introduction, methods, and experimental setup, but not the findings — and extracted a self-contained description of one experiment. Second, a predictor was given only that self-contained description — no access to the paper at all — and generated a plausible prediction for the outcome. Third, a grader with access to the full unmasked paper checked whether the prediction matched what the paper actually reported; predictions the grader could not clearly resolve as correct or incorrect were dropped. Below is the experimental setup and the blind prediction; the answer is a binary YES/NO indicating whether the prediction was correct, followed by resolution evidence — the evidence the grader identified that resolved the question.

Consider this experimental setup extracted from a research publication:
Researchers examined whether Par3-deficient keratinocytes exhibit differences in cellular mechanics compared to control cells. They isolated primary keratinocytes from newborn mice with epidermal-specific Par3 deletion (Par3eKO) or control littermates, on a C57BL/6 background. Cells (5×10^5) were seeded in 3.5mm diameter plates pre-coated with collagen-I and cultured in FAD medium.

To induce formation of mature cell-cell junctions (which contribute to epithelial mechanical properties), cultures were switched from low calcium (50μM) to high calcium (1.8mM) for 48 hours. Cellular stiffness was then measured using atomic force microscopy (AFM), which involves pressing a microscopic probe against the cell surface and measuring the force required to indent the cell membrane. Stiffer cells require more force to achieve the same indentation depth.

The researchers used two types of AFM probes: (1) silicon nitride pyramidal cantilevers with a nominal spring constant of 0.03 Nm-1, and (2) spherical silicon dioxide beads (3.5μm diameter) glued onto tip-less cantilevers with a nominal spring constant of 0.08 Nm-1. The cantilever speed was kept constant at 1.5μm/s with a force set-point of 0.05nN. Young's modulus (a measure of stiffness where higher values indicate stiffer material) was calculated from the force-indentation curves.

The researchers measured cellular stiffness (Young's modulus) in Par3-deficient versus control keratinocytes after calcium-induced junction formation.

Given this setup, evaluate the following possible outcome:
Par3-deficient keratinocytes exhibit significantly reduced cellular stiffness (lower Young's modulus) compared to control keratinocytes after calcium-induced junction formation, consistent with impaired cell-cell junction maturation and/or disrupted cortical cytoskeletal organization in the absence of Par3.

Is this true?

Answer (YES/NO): YES